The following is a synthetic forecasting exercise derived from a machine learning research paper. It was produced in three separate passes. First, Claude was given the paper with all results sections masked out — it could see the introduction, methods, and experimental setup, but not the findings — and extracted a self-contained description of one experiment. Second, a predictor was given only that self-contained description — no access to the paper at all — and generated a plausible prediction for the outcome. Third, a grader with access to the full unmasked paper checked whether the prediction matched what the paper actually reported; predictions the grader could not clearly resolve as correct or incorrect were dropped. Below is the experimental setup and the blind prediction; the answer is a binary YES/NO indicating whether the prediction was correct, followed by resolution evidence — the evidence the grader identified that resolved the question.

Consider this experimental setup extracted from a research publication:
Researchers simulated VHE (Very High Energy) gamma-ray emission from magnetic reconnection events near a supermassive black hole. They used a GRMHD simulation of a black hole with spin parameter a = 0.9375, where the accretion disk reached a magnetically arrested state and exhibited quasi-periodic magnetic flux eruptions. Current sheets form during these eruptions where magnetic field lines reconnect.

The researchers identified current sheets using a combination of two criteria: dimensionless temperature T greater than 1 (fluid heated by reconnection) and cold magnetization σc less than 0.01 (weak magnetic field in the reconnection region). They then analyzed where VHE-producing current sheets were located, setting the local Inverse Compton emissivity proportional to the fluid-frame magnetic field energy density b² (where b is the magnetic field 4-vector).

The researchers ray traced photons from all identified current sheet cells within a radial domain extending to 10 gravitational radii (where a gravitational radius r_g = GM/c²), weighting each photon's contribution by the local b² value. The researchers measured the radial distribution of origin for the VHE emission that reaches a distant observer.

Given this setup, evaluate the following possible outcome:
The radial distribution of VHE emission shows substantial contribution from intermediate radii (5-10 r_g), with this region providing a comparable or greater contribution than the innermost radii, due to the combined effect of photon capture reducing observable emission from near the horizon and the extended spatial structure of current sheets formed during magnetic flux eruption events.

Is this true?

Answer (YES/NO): NO